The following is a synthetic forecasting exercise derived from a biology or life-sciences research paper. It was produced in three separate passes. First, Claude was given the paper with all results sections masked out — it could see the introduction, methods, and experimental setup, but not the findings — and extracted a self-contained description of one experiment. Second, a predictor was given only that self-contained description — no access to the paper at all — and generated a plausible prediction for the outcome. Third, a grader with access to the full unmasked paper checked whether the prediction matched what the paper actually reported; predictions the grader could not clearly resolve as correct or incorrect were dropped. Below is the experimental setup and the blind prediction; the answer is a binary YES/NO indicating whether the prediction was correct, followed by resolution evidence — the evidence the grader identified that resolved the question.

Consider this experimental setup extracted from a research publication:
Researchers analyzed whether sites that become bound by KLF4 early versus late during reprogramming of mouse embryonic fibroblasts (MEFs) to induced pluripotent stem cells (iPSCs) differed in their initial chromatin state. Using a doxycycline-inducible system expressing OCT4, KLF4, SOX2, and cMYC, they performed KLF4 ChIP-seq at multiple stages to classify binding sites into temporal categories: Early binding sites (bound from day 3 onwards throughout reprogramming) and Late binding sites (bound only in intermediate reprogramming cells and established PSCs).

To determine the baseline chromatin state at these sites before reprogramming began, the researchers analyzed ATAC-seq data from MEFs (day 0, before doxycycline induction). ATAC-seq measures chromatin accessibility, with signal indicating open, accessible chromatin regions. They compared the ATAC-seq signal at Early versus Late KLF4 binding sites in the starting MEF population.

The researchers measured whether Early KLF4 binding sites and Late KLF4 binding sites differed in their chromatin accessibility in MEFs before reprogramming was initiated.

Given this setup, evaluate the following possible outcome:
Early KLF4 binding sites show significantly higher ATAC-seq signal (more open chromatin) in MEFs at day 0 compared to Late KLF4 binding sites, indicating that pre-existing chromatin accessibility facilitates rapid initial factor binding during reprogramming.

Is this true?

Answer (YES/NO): YES